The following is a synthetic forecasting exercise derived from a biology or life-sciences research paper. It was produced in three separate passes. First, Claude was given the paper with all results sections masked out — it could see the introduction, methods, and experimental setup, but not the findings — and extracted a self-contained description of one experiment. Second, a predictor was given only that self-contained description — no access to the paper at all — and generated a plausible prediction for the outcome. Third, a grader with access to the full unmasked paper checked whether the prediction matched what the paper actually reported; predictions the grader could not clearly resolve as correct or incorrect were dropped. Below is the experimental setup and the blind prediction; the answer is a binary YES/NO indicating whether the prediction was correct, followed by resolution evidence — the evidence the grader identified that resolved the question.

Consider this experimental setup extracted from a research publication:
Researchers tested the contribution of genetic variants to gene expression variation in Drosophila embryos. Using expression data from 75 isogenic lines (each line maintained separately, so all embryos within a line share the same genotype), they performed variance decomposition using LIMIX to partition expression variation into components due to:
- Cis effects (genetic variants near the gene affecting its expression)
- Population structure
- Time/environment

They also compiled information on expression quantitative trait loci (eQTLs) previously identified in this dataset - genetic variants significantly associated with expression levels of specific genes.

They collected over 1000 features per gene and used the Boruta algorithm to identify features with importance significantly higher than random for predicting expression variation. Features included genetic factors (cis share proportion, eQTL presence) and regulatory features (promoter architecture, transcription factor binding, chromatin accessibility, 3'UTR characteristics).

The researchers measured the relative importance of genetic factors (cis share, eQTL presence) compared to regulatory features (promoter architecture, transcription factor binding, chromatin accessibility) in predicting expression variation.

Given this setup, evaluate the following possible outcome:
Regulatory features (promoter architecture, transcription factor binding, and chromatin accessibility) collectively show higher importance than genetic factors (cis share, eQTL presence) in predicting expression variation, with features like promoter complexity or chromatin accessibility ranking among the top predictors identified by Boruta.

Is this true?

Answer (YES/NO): YES